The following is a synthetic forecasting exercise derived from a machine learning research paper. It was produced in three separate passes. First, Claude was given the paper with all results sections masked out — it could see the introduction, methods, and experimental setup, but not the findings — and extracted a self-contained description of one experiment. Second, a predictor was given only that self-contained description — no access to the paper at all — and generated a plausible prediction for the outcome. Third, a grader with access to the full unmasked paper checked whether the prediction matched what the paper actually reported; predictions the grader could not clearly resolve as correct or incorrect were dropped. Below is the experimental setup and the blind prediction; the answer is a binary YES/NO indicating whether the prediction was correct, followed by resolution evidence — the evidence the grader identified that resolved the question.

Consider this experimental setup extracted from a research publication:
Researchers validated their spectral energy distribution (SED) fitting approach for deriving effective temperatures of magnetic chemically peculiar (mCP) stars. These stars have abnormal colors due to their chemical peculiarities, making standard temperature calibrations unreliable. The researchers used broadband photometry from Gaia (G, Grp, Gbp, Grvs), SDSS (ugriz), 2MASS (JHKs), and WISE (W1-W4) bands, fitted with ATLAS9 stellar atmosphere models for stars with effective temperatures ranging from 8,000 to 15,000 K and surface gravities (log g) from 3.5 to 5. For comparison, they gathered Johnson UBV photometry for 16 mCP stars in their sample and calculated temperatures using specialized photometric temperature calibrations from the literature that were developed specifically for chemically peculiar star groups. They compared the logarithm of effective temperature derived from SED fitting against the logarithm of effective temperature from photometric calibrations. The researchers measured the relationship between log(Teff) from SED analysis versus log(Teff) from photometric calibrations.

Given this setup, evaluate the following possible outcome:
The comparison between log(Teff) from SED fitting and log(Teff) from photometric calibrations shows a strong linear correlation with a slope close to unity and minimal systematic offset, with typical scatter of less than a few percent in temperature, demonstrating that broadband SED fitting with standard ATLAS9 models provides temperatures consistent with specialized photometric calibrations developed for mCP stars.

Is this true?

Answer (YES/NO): YES